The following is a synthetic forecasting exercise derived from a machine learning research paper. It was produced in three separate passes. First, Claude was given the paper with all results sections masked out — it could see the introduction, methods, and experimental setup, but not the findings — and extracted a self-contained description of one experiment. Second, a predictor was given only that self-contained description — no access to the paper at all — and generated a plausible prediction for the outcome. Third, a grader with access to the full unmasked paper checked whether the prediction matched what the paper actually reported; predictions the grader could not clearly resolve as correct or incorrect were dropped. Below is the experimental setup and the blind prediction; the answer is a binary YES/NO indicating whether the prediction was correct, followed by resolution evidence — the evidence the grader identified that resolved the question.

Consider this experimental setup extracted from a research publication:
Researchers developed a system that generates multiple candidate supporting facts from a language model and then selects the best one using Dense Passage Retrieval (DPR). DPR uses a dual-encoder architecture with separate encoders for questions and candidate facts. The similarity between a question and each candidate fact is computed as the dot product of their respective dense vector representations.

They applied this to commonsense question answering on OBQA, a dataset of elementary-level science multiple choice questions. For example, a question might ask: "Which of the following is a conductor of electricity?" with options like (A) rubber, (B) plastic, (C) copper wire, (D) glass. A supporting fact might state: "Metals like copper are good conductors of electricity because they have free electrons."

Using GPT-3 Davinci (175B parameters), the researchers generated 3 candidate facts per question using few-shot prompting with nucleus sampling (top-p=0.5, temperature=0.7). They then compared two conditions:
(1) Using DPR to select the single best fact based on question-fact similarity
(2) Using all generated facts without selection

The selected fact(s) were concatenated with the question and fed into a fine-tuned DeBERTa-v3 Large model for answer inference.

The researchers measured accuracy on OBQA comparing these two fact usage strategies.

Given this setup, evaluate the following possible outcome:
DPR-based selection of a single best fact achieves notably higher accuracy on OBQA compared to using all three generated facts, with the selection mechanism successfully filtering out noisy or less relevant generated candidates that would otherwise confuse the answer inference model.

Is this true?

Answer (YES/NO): NO